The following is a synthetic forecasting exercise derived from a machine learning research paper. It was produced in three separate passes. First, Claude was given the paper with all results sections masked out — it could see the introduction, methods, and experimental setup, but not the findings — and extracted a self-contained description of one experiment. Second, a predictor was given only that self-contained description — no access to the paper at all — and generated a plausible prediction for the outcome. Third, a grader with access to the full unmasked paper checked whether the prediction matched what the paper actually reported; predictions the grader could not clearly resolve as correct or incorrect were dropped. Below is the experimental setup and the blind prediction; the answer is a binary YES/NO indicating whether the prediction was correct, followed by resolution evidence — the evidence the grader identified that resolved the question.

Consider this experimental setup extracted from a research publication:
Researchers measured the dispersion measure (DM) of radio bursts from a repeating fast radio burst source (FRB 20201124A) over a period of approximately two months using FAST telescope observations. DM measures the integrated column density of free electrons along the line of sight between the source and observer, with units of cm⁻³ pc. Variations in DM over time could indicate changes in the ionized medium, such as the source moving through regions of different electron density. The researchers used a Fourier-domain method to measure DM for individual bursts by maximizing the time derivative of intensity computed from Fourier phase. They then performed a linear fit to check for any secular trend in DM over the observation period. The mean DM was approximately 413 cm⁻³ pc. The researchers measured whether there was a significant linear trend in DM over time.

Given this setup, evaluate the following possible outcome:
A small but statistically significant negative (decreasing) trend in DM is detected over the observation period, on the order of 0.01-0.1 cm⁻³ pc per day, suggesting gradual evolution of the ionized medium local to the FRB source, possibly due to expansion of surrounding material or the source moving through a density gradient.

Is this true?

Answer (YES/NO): NO